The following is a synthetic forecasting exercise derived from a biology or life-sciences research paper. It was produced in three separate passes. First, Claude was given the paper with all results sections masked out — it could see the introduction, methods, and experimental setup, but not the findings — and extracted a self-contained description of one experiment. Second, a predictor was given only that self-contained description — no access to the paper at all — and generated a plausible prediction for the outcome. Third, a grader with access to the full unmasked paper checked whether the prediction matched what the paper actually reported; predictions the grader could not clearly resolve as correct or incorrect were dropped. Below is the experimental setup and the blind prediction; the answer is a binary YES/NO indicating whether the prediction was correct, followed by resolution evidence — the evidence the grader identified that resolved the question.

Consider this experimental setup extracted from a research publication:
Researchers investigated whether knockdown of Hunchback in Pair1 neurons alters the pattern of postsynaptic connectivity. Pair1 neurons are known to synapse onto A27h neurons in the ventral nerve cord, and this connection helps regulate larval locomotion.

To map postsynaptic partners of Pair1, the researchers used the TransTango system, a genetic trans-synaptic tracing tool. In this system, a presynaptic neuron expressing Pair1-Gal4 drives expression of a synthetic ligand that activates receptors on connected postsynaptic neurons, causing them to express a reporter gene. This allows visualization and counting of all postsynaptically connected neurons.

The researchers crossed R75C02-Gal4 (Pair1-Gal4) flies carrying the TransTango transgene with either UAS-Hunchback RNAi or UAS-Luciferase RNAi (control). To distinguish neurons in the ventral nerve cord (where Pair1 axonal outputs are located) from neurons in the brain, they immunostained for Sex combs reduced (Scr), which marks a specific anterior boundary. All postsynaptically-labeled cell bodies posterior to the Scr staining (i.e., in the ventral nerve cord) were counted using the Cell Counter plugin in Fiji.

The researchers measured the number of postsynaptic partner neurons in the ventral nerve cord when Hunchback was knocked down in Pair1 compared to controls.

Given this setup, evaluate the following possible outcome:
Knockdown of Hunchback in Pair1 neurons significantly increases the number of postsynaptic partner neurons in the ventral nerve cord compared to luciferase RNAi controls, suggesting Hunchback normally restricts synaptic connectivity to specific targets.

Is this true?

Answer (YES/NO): YES